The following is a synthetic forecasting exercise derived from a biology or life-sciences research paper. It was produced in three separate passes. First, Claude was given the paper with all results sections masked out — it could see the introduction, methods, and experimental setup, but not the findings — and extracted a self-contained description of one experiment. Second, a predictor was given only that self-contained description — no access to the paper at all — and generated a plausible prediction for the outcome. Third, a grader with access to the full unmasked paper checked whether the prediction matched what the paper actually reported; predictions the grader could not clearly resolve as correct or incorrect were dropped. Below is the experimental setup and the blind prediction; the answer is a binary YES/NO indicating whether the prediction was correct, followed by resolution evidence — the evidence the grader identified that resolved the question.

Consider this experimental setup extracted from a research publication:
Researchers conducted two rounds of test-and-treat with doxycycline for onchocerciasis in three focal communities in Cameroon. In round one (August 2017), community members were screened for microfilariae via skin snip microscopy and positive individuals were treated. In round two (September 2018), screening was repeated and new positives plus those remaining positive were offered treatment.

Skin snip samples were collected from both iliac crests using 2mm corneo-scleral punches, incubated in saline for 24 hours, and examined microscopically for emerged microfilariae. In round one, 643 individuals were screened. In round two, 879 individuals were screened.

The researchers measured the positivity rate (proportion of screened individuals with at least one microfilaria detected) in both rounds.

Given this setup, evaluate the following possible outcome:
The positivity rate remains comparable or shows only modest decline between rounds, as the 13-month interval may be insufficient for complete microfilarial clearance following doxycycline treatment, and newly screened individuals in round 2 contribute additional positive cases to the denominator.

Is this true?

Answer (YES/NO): NO